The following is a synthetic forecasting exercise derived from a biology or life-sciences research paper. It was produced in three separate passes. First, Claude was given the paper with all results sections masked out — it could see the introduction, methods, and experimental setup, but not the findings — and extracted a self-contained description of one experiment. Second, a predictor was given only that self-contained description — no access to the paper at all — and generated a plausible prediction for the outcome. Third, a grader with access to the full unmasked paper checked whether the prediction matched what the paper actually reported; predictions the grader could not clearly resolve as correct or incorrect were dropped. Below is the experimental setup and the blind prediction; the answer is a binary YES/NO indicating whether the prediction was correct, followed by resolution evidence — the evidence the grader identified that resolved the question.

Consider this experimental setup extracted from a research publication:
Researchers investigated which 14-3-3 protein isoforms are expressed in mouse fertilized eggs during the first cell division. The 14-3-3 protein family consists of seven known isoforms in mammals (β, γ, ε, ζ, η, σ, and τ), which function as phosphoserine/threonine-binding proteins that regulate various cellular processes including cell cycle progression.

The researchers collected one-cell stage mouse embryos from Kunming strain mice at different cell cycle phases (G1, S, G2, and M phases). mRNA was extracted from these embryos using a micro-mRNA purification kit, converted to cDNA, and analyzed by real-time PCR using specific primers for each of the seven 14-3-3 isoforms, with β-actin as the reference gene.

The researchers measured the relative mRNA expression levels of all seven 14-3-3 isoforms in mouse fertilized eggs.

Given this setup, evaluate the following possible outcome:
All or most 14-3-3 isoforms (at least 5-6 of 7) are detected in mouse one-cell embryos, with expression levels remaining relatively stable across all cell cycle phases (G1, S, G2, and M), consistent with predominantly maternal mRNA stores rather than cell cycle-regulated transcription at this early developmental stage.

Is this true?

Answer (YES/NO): NO